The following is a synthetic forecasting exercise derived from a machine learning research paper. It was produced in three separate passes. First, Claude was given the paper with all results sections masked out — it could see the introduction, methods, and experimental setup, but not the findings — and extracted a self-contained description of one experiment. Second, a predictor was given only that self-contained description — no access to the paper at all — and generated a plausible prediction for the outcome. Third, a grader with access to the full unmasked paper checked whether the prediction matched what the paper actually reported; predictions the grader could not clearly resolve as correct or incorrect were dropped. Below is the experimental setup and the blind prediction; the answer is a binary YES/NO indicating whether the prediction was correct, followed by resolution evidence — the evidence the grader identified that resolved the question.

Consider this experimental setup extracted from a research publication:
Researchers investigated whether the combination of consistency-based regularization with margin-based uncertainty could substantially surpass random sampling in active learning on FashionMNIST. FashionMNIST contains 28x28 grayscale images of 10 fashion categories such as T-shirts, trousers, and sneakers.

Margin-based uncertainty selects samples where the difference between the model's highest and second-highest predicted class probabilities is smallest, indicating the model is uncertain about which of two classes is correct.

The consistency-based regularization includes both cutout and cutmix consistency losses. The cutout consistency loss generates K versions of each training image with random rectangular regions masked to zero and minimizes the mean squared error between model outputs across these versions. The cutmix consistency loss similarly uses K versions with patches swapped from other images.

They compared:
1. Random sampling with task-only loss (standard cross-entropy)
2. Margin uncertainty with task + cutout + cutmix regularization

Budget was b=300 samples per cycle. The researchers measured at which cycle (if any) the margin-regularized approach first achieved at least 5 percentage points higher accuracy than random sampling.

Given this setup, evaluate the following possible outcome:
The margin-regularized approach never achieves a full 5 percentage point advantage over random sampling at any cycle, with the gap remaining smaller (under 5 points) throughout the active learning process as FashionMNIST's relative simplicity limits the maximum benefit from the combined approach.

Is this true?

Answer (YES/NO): NO